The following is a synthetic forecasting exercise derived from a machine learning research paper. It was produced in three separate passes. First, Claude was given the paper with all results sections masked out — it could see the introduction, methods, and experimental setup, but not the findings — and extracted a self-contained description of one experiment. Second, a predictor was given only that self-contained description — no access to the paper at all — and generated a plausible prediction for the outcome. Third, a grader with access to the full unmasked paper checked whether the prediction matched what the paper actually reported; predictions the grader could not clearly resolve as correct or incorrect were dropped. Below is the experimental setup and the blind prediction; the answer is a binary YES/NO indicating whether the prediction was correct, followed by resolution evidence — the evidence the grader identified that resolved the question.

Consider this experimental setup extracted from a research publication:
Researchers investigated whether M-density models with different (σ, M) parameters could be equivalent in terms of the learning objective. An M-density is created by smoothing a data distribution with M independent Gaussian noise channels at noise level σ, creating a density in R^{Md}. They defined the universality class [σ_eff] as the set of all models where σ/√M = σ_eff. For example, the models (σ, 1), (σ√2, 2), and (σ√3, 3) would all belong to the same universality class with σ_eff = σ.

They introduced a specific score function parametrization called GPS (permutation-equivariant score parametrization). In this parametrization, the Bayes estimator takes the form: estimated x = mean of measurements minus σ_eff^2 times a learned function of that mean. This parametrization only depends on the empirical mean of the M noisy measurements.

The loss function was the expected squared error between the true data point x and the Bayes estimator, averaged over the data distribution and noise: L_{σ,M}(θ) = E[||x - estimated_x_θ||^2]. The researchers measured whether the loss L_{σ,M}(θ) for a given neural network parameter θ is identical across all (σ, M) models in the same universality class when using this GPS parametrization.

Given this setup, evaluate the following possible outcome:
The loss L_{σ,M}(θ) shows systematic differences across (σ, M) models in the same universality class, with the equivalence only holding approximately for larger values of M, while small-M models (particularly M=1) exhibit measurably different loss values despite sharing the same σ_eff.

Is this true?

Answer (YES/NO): NO